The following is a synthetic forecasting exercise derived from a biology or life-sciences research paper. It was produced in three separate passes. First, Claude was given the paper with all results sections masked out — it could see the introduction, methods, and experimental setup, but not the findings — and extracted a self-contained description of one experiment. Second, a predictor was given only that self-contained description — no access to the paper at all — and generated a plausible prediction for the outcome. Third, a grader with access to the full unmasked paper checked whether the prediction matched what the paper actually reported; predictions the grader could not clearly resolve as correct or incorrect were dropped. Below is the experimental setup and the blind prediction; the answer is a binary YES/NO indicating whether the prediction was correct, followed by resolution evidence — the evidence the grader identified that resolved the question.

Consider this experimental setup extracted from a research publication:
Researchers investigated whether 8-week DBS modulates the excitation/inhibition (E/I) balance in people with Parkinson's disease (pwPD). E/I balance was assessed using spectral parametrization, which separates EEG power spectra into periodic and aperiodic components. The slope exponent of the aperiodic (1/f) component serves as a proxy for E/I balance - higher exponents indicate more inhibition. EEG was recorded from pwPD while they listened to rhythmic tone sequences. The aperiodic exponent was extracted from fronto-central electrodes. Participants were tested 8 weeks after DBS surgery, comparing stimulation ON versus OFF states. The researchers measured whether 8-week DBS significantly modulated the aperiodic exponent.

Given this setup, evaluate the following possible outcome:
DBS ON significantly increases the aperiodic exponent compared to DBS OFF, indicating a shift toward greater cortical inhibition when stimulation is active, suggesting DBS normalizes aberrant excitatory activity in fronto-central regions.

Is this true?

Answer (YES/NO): NO